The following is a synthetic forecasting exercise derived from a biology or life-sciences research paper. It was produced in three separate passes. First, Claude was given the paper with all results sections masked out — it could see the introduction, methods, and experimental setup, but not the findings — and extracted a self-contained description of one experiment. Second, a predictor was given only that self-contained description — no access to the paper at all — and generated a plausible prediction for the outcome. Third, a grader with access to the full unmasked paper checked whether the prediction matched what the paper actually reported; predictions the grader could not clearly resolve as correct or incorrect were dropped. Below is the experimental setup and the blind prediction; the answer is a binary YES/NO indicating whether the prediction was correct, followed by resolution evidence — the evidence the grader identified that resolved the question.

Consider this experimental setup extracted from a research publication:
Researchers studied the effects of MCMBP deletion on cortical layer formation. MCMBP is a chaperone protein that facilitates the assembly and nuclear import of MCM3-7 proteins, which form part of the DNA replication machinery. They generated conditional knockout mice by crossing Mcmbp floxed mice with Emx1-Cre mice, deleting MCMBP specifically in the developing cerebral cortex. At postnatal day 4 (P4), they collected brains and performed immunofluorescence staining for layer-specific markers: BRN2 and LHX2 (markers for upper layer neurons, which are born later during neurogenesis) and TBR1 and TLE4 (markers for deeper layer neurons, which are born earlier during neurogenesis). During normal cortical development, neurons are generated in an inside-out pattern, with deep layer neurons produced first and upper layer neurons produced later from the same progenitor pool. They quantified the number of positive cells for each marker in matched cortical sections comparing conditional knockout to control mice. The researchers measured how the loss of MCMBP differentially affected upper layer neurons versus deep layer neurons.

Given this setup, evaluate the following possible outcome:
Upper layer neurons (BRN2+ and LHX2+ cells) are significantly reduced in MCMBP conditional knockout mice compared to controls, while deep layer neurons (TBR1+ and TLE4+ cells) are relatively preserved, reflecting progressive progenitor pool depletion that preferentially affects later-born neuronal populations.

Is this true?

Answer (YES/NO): YES